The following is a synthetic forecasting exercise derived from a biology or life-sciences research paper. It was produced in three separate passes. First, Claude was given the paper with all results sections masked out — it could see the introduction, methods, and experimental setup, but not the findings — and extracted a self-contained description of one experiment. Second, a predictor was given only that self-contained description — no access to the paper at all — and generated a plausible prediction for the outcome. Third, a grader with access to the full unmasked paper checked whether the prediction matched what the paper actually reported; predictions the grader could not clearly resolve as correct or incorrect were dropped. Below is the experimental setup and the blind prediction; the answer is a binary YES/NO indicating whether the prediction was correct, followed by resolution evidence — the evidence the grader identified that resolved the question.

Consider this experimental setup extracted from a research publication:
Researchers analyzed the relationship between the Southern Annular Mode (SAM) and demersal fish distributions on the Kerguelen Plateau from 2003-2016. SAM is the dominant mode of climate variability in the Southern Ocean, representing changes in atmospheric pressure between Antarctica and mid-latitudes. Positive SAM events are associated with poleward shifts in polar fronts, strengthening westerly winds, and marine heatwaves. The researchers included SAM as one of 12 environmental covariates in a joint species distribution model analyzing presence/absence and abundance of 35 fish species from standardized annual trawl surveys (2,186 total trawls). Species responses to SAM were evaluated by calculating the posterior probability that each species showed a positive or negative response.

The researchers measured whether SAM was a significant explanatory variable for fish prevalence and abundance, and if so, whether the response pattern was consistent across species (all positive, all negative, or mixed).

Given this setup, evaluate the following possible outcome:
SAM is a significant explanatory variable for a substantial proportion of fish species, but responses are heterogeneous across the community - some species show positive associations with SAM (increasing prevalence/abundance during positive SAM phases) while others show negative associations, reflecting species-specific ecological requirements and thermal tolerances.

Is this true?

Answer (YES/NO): YES